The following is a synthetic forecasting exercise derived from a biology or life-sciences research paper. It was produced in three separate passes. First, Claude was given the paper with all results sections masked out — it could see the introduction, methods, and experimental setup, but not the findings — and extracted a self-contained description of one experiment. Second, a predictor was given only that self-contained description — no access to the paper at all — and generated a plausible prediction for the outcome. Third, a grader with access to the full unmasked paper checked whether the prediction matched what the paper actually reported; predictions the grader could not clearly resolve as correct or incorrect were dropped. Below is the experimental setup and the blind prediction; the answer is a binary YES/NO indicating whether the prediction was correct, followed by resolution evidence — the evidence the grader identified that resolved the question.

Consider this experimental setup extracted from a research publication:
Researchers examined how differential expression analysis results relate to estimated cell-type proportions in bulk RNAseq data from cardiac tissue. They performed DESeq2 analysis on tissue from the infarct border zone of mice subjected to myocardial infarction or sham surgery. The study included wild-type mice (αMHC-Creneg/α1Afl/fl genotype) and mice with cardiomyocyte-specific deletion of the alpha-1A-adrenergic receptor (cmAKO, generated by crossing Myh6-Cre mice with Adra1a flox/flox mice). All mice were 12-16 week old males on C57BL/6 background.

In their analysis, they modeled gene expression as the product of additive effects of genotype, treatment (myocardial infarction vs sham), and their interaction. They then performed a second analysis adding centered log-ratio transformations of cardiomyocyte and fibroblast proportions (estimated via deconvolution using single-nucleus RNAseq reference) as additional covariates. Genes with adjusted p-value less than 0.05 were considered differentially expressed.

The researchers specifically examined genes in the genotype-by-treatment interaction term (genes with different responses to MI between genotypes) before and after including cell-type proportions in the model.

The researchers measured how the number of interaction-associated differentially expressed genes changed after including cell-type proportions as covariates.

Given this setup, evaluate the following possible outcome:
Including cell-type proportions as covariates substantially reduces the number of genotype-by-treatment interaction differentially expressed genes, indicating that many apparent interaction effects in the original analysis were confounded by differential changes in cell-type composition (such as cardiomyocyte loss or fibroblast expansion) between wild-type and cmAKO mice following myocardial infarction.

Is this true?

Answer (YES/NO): YES